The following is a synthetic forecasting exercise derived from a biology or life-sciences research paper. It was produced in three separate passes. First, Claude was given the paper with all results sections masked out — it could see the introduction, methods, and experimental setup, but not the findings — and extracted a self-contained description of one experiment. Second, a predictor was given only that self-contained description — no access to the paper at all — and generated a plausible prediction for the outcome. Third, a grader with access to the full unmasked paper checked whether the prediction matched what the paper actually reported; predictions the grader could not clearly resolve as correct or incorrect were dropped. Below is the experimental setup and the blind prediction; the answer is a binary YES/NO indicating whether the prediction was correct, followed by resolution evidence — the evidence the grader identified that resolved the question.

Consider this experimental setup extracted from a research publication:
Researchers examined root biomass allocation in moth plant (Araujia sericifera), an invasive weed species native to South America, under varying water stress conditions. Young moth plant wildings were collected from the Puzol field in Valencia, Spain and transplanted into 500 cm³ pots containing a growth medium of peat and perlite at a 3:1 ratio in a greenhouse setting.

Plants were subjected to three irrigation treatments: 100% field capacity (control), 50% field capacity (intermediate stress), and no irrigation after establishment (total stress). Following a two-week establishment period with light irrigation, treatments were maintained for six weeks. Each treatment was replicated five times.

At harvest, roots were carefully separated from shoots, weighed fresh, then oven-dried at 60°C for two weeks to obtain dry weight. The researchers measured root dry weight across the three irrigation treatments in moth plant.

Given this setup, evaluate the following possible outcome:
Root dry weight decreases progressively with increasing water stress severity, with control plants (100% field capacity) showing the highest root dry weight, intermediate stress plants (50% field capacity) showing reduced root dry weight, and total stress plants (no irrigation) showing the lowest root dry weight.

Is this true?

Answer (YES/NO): NO